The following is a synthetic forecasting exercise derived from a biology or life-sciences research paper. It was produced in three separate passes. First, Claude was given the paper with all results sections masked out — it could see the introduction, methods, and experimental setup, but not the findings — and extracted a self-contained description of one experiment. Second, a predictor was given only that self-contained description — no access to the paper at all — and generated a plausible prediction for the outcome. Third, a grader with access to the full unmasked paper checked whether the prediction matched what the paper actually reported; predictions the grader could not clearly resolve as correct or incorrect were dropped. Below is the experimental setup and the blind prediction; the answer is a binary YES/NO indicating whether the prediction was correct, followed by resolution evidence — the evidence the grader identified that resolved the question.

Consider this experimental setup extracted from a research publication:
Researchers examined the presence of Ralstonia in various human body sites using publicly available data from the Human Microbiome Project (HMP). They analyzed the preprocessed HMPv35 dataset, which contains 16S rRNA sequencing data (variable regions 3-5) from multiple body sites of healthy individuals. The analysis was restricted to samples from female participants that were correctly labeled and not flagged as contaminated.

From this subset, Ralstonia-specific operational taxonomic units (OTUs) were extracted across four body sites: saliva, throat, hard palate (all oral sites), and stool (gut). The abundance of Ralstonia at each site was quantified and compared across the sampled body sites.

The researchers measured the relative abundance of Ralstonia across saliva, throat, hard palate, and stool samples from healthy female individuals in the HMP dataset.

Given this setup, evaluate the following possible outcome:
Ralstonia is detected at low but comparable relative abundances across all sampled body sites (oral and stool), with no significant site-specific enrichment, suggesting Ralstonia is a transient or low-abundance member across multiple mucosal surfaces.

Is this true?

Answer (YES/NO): NO